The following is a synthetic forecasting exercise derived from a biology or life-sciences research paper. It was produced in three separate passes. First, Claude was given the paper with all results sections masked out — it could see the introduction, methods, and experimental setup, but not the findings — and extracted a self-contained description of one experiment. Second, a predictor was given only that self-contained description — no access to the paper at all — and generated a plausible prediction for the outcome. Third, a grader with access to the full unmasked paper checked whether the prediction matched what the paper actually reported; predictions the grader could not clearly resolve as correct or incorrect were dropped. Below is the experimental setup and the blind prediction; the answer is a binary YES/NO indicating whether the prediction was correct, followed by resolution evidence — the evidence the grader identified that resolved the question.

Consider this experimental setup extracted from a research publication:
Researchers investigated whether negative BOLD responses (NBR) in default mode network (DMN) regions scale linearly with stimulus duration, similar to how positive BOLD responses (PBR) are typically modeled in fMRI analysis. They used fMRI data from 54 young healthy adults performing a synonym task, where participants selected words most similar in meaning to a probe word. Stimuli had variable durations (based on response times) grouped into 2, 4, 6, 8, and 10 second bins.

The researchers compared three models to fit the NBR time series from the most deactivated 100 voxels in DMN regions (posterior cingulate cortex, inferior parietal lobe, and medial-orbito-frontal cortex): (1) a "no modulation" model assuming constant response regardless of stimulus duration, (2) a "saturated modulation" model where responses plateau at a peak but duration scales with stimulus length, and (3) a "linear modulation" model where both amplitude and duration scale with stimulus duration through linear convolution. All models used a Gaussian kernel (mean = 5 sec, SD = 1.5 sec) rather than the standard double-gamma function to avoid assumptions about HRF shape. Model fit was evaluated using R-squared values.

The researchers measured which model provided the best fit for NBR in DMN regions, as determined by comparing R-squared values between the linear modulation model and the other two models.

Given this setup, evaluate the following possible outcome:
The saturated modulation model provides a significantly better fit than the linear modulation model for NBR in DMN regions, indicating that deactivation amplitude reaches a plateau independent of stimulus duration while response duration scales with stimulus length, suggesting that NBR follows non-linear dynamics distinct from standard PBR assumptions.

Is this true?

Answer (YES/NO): NO